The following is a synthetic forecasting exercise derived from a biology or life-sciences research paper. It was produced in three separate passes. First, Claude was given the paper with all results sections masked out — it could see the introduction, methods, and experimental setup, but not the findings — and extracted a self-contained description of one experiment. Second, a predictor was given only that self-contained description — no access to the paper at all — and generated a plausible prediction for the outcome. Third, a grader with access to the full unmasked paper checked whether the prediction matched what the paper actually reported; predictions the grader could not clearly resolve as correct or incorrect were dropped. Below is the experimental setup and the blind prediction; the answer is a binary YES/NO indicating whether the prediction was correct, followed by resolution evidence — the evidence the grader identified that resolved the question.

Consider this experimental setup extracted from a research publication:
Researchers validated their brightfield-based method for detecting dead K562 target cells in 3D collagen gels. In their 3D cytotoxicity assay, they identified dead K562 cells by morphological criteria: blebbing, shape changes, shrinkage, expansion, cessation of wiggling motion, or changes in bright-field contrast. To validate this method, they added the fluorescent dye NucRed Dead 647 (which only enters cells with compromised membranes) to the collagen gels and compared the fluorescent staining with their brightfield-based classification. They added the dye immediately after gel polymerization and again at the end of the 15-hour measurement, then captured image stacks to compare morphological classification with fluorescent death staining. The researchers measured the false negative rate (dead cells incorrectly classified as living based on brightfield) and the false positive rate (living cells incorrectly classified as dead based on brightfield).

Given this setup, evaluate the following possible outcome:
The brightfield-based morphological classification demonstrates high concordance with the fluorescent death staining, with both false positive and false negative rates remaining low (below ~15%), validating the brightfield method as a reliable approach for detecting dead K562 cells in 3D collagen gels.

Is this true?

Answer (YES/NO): YES